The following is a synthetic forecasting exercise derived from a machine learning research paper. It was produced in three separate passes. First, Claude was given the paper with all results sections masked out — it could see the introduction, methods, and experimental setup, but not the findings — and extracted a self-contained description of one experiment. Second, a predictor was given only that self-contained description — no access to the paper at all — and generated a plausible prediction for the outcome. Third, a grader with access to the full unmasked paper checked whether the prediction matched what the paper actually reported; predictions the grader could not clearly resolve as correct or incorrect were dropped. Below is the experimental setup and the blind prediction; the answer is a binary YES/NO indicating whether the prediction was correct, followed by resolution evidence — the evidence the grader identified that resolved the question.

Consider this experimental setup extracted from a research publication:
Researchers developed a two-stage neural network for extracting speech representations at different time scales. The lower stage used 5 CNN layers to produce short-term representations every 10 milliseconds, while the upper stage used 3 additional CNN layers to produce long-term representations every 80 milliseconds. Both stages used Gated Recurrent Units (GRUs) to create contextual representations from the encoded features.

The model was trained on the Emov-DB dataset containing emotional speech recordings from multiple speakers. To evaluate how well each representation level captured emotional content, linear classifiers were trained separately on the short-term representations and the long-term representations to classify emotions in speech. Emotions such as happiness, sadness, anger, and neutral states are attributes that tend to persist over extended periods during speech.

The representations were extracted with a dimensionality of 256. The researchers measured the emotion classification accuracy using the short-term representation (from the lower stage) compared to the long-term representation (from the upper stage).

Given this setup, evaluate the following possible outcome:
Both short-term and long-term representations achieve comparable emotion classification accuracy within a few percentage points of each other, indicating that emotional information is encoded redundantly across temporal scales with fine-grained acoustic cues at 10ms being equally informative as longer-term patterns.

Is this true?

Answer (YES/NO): NO